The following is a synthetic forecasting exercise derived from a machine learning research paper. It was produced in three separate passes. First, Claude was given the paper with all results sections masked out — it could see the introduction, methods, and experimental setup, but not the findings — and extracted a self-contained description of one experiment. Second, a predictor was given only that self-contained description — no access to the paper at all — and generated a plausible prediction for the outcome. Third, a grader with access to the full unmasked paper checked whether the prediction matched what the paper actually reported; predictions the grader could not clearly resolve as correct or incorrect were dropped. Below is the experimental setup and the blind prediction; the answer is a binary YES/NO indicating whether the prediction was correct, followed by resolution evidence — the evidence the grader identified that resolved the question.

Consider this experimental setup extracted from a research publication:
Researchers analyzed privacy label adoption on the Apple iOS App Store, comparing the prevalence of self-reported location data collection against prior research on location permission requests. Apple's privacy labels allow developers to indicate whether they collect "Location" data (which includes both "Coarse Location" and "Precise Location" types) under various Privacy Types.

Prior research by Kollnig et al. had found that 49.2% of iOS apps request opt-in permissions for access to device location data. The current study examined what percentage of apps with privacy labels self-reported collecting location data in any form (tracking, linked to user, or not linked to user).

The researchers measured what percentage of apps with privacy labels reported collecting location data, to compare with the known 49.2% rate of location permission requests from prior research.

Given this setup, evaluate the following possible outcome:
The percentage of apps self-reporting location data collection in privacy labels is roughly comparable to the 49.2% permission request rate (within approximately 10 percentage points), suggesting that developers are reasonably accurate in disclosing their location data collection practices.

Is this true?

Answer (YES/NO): NO